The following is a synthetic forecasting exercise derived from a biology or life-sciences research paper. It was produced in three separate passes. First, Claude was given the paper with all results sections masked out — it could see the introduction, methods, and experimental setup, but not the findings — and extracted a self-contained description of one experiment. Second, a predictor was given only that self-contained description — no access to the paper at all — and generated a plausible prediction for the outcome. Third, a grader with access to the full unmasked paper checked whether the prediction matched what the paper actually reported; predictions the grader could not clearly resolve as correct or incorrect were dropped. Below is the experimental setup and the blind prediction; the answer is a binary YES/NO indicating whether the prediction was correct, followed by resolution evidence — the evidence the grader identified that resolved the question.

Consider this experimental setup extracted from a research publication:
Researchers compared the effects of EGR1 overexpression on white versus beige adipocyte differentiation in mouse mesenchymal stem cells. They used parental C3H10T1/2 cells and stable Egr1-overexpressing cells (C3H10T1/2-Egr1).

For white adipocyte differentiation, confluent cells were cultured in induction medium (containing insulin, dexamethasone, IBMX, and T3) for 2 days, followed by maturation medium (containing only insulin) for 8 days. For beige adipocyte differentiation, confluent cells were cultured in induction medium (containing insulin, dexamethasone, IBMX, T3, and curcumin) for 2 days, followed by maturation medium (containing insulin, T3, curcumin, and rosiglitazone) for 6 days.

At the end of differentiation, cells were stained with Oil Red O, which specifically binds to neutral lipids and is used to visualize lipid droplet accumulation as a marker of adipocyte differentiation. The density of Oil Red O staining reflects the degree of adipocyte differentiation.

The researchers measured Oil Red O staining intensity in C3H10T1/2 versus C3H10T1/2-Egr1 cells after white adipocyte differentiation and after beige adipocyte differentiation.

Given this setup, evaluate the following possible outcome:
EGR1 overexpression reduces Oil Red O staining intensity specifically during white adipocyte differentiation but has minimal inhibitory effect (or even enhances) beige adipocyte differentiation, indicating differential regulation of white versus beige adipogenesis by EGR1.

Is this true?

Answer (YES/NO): YES